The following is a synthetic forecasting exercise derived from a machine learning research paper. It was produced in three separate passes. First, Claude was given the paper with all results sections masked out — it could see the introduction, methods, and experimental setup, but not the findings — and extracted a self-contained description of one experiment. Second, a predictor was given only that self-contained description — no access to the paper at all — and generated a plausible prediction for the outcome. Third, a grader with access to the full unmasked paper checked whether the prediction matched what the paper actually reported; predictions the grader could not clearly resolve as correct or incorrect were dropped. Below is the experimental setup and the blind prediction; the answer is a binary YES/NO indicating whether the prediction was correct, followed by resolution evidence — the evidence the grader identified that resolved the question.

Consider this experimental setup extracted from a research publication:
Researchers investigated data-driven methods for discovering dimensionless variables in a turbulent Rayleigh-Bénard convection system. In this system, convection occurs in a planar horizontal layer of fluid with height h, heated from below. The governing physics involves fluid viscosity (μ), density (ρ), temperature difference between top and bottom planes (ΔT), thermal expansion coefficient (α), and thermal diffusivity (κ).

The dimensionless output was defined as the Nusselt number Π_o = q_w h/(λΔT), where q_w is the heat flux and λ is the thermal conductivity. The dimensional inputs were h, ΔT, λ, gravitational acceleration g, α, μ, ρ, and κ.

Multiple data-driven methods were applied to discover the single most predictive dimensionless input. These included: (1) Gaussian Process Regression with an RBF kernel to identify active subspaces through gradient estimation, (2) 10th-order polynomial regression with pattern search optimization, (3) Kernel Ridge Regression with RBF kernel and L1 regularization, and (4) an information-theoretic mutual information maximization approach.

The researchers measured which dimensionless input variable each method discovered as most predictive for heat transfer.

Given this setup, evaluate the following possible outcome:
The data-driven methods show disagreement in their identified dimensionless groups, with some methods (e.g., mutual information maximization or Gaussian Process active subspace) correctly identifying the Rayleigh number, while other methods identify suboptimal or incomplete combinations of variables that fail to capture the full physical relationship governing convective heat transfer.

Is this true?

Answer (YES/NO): NO